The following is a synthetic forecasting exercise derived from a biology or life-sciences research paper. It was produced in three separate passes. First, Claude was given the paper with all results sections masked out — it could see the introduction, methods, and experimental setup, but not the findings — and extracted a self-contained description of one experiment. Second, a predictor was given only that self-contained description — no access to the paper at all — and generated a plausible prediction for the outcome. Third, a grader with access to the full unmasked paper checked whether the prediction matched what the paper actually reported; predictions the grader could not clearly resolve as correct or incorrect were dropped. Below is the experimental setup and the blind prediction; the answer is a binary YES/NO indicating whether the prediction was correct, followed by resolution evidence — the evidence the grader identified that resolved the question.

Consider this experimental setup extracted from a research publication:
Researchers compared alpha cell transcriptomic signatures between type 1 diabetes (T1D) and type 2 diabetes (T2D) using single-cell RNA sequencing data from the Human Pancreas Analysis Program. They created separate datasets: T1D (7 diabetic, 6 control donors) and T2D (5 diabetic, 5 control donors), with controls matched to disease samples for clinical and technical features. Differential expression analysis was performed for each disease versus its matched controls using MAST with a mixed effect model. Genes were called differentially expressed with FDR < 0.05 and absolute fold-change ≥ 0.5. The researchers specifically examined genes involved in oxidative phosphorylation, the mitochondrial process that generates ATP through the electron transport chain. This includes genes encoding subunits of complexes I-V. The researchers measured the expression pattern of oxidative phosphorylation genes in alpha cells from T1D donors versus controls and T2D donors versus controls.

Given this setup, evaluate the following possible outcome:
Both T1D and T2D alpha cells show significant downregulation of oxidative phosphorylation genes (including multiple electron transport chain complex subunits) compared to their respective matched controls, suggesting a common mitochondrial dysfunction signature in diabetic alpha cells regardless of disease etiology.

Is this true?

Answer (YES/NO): NO